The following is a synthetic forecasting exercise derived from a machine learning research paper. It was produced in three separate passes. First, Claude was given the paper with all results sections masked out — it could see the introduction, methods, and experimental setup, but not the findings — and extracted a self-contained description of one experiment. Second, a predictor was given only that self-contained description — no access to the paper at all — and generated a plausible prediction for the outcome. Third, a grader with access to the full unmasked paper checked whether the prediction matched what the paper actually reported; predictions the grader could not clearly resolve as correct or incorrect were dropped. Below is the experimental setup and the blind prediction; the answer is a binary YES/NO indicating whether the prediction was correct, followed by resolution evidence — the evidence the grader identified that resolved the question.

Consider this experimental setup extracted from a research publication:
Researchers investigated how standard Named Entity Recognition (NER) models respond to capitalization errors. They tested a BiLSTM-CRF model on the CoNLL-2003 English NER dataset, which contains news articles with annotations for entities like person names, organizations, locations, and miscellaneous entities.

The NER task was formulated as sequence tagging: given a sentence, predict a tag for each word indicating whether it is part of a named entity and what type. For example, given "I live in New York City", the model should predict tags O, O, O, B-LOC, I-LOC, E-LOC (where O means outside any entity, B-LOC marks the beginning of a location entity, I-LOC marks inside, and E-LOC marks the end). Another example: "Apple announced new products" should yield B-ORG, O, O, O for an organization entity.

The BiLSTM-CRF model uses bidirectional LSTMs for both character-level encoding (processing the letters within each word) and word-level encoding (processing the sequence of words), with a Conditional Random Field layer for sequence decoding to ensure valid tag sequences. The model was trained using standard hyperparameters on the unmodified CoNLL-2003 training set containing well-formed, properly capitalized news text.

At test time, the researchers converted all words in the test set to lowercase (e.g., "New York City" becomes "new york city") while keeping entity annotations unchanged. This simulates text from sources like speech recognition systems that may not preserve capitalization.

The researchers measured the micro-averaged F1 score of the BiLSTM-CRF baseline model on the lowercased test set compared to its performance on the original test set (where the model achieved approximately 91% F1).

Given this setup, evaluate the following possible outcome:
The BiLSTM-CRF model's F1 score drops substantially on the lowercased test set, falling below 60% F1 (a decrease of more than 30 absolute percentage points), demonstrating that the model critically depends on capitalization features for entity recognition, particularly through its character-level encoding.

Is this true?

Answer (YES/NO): YES